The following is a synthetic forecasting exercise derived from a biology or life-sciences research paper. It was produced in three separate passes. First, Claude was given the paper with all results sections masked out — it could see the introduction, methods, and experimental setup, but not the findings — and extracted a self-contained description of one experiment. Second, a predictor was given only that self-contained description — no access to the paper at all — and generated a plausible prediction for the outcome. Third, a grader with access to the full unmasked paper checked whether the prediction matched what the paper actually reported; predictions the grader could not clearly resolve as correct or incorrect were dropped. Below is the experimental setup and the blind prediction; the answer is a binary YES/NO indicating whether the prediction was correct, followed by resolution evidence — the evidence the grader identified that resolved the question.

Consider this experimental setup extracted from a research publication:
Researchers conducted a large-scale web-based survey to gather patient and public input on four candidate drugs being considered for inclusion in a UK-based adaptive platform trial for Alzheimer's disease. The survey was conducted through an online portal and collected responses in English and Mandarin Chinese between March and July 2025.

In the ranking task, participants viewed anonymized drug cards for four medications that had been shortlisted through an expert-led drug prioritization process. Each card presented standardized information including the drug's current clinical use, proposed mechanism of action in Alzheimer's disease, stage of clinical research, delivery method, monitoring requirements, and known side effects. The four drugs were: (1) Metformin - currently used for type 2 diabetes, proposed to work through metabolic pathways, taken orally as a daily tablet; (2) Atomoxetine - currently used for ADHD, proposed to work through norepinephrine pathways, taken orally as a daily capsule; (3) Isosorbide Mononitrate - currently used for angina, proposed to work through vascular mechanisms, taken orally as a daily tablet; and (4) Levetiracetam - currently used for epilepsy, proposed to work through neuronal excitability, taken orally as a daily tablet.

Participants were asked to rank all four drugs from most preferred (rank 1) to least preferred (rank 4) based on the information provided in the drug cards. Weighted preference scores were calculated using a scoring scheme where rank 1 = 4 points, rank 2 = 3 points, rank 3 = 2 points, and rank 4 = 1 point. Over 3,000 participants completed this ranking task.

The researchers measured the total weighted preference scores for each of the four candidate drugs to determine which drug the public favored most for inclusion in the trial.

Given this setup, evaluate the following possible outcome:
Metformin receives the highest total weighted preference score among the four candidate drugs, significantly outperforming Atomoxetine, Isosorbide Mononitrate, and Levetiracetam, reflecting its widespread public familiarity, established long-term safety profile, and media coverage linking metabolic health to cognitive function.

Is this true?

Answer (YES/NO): YES